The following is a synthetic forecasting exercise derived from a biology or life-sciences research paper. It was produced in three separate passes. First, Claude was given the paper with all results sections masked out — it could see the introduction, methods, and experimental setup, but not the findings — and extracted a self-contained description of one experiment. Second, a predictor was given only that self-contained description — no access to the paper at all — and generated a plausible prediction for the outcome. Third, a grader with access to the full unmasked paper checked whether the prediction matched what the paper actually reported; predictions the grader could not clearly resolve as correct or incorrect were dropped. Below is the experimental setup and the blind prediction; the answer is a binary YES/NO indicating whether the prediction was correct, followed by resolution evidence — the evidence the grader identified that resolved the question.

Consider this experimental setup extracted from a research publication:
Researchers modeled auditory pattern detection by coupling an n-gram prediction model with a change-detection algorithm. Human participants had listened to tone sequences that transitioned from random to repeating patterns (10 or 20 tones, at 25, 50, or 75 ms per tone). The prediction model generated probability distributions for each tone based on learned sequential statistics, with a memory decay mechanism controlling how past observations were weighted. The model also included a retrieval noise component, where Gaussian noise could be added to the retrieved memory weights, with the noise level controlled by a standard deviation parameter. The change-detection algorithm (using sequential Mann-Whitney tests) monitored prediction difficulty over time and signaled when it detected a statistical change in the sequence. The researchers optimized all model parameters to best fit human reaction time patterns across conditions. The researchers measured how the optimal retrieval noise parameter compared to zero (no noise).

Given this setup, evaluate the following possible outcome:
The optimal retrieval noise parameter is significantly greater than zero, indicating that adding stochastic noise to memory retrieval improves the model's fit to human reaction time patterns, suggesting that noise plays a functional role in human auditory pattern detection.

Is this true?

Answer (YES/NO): YES